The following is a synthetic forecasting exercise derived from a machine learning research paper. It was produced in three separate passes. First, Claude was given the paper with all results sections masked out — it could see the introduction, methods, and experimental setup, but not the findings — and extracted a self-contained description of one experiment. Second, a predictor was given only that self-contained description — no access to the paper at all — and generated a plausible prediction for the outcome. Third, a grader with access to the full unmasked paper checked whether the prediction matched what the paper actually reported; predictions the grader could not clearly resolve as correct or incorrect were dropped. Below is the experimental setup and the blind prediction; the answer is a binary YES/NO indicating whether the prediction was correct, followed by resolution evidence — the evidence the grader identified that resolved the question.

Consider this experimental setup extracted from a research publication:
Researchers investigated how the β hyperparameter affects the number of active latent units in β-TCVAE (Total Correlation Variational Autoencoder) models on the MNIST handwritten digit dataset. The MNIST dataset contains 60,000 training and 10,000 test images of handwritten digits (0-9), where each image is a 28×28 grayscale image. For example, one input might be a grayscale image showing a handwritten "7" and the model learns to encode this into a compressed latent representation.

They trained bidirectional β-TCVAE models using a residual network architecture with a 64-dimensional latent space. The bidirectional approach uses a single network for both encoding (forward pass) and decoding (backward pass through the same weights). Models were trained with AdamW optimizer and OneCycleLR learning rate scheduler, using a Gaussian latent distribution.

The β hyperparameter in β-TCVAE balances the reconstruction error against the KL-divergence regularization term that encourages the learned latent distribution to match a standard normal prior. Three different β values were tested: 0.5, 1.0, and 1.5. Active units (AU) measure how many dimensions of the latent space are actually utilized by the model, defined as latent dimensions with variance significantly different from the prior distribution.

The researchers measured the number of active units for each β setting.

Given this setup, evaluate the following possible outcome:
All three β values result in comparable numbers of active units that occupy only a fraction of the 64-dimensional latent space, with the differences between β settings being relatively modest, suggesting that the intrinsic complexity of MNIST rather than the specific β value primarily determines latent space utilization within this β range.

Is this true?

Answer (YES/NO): NO